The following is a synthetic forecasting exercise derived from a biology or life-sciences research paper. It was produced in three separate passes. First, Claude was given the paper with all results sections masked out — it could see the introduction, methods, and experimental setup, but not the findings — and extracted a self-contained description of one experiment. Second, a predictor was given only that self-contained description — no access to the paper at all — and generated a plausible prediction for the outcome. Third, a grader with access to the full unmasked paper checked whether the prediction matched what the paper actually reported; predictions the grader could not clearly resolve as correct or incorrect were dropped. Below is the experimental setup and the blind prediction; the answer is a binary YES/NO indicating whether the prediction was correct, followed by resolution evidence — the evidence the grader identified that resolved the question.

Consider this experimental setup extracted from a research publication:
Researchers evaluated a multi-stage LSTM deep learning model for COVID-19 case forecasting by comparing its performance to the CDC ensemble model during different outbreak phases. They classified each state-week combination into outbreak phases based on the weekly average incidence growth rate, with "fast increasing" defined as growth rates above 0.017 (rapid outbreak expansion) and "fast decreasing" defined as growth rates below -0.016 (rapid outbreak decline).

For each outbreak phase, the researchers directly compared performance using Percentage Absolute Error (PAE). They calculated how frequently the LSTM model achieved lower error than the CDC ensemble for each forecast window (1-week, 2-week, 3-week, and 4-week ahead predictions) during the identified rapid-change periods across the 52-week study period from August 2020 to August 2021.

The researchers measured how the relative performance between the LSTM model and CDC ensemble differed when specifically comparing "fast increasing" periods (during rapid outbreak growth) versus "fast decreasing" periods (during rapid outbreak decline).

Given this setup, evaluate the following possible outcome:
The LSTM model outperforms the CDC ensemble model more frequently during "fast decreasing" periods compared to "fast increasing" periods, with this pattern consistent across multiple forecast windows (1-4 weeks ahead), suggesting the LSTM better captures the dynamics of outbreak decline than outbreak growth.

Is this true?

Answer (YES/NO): NO